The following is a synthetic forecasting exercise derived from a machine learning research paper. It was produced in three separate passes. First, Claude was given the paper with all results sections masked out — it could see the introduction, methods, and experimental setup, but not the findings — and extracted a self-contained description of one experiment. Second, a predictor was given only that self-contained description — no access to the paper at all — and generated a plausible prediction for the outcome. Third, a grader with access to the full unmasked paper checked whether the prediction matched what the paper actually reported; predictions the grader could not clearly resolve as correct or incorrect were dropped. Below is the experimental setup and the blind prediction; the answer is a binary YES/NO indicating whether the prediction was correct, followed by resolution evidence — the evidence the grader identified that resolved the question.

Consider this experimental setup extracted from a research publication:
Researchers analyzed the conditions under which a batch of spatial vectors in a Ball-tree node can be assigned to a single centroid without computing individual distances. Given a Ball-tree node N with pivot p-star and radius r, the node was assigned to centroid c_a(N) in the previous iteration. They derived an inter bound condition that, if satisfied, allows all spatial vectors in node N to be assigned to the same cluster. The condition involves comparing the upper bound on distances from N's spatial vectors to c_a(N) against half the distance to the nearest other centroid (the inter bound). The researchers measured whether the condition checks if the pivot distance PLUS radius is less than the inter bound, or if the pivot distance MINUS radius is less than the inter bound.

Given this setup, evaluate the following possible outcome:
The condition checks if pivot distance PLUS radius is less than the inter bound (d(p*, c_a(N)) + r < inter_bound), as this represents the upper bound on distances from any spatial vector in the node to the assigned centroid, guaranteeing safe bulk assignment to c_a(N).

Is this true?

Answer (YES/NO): YES